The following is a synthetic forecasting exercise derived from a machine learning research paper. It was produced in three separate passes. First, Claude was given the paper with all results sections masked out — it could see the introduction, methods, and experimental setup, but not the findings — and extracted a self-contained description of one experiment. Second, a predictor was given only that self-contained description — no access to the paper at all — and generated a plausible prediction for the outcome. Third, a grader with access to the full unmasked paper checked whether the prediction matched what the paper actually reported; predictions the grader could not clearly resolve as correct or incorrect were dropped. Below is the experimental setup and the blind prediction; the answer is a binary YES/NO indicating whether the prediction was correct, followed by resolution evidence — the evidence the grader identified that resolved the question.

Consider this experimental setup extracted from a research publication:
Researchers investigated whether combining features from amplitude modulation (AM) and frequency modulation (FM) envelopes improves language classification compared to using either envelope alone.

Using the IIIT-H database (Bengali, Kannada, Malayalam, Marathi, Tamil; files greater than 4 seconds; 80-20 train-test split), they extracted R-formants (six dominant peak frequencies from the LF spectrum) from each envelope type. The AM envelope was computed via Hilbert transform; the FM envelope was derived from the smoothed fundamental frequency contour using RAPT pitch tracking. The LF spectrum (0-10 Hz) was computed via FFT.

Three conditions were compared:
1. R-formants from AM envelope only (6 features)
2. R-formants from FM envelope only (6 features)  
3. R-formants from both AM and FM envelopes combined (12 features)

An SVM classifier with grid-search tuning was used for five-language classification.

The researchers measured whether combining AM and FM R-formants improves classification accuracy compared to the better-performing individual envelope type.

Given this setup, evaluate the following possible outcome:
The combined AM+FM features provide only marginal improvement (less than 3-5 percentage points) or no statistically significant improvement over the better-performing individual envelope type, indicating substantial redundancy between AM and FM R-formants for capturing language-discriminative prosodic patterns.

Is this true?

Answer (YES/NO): YES